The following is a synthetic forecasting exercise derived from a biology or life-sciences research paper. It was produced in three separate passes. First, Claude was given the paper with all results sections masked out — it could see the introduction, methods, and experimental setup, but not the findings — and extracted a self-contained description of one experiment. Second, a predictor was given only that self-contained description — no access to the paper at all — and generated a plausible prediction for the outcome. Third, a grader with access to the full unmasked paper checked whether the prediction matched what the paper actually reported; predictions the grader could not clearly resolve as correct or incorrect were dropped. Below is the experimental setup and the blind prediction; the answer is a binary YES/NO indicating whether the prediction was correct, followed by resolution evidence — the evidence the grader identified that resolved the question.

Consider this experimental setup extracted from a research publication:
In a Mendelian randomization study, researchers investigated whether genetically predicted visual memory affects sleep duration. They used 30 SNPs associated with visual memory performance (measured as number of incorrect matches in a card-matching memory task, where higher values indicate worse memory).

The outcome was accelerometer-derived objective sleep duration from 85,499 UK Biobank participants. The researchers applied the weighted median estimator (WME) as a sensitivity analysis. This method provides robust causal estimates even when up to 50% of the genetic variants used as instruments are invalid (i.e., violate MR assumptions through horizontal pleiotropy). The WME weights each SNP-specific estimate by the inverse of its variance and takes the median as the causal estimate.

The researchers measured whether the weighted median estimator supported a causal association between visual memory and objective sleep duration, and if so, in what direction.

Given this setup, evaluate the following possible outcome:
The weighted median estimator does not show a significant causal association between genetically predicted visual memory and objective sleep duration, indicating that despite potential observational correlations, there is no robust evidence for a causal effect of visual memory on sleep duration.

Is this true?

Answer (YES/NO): YES